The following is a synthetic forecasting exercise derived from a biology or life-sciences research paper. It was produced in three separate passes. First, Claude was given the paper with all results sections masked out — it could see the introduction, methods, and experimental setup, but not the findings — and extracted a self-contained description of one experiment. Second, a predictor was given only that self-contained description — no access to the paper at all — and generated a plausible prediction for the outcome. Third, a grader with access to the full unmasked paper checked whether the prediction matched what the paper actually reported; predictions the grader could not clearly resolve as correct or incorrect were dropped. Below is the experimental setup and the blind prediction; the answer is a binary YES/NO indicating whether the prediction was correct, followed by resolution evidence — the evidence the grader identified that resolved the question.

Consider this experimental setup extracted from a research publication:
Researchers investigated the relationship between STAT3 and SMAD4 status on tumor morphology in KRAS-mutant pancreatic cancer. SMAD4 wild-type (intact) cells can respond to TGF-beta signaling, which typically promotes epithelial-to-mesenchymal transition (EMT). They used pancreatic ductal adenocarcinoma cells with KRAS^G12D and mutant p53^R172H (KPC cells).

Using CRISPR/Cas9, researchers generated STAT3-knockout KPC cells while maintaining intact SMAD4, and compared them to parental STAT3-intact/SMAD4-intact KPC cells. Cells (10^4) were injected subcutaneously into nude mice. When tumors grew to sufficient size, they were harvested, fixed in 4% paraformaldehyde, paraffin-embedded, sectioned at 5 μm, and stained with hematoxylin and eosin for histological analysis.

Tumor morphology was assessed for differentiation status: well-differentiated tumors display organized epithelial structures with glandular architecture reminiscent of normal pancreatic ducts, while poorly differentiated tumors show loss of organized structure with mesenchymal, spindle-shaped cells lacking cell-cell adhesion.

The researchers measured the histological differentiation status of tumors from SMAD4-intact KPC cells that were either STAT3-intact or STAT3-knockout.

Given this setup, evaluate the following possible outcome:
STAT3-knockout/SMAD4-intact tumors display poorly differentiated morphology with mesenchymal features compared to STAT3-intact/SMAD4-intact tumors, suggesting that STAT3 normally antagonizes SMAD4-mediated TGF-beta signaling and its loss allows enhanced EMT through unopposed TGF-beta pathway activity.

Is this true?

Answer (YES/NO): YES